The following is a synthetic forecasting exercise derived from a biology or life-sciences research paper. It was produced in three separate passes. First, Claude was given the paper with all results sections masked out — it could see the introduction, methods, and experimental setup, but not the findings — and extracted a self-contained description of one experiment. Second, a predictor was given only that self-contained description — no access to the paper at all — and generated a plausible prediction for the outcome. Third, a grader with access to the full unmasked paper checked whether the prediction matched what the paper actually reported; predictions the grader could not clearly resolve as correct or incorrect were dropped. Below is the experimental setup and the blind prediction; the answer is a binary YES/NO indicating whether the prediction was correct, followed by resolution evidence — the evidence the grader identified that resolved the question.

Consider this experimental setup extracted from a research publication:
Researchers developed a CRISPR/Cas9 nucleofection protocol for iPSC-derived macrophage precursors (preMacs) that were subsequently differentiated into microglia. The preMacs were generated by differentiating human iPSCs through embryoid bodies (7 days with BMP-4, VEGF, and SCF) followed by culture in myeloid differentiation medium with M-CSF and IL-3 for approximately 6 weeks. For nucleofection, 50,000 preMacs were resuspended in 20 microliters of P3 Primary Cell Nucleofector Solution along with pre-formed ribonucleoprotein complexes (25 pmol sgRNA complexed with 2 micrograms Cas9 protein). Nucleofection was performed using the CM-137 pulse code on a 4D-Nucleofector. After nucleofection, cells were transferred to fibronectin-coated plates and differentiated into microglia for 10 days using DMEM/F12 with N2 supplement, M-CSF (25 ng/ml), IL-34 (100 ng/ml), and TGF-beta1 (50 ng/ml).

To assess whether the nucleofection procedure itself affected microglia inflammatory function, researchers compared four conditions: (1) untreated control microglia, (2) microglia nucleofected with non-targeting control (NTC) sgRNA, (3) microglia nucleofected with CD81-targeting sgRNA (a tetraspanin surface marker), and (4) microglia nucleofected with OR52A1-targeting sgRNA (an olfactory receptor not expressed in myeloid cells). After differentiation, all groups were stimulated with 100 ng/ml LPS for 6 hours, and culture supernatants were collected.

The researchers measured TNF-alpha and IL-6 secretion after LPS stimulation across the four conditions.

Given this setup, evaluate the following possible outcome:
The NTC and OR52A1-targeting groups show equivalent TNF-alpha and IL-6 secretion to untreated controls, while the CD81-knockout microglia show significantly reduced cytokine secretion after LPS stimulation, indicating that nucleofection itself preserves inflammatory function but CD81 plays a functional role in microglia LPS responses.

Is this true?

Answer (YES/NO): NO